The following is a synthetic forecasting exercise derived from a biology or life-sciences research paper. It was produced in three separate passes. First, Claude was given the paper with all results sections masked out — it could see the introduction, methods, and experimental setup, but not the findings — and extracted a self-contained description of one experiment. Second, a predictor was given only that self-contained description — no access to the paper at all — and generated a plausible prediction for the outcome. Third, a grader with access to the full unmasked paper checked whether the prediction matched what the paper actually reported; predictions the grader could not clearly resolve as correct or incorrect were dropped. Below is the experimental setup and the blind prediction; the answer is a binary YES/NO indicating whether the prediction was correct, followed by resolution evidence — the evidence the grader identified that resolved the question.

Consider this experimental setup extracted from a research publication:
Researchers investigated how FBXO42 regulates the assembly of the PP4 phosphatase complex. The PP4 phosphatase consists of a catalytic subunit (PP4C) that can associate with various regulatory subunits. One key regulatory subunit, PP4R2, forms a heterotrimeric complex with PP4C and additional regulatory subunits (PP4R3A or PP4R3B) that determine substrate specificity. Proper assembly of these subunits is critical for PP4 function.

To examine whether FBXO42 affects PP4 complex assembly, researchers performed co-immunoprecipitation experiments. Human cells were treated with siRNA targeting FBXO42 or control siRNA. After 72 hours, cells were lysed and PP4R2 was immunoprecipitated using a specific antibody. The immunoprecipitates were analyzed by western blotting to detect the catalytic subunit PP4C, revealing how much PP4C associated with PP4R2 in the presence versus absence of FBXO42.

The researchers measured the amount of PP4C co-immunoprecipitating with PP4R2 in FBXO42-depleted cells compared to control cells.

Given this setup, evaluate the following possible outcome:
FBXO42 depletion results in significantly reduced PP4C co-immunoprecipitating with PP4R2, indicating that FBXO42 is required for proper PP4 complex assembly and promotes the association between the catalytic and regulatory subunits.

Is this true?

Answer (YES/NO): NO